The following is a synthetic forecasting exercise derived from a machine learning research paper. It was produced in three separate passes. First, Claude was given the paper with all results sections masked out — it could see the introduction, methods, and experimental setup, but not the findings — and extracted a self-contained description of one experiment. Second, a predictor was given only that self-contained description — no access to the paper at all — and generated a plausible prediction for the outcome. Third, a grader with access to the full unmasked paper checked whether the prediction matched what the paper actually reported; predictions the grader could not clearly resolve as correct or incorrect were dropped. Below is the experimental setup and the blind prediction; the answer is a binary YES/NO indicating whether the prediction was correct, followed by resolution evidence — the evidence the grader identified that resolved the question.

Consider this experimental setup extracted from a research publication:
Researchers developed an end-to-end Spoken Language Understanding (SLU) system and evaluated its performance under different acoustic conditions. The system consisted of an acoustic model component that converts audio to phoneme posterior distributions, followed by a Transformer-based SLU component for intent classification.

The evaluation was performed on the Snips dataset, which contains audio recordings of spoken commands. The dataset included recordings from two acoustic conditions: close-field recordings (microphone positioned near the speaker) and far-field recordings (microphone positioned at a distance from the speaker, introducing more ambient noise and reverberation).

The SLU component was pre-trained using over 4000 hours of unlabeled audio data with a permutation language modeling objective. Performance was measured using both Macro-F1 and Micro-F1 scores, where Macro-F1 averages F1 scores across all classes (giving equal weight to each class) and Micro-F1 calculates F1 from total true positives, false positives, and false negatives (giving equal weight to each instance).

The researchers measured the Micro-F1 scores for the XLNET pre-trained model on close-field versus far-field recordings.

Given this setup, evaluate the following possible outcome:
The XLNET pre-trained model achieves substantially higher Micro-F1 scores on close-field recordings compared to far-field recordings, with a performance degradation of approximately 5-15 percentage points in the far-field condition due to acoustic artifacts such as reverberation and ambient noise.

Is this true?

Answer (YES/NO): NO